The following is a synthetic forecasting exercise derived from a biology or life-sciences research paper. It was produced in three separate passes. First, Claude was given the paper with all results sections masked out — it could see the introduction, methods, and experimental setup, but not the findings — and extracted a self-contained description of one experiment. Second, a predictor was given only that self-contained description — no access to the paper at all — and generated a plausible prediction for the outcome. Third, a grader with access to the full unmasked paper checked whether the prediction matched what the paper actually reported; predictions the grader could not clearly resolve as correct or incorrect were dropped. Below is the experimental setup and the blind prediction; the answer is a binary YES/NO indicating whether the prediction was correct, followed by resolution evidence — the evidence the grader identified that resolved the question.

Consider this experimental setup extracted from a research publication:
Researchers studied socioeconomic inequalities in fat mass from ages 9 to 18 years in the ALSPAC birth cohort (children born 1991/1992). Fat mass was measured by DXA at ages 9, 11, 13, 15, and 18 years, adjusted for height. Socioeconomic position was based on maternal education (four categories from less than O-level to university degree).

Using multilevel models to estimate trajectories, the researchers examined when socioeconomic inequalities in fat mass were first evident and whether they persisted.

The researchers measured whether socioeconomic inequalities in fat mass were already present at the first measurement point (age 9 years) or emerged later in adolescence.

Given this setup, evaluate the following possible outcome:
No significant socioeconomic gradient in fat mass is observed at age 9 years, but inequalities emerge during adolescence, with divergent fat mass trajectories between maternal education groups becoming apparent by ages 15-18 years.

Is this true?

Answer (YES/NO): NO